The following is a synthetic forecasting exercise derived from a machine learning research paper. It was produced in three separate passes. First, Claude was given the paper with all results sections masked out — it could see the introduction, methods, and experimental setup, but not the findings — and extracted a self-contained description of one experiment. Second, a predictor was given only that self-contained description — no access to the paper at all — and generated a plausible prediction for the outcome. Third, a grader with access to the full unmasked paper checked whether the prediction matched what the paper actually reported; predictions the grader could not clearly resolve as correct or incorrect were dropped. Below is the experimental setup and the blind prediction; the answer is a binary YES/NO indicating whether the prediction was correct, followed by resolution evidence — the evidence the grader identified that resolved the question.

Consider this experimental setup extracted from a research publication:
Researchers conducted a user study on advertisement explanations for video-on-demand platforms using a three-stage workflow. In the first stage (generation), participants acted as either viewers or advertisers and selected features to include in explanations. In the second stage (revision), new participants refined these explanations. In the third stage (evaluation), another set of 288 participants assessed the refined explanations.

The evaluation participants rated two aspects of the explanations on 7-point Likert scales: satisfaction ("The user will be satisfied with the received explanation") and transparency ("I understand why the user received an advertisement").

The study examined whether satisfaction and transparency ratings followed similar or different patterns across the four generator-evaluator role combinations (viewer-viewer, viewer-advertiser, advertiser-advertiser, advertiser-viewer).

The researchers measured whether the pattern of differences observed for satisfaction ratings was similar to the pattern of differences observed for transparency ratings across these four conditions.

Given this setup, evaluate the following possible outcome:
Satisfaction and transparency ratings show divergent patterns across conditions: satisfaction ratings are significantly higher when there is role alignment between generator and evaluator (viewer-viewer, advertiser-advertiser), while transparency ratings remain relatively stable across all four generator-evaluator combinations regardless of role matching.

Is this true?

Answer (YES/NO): NO